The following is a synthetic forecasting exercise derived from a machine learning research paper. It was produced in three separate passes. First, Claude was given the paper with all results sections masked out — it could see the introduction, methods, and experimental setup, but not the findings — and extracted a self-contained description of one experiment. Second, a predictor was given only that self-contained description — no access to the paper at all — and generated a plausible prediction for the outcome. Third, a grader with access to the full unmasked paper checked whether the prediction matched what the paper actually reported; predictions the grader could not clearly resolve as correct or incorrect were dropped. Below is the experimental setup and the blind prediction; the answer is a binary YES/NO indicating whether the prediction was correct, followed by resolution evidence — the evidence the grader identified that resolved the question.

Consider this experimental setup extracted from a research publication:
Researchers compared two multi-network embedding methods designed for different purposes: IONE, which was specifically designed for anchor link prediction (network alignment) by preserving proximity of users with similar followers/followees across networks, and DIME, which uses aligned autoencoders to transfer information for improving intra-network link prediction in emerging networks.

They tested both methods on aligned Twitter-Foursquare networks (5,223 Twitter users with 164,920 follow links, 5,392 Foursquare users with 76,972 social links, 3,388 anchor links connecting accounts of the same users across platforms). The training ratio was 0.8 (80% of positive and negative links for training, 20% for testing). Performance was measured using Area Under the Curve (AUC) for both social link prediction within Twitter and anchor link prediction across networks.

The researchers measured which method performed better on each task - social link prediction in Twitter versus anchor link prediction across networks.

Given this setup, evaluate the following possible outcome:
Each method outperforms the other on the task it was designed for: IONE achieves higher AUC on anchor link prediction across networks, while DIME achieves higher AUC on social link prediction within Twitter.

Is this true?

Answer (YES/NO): YES